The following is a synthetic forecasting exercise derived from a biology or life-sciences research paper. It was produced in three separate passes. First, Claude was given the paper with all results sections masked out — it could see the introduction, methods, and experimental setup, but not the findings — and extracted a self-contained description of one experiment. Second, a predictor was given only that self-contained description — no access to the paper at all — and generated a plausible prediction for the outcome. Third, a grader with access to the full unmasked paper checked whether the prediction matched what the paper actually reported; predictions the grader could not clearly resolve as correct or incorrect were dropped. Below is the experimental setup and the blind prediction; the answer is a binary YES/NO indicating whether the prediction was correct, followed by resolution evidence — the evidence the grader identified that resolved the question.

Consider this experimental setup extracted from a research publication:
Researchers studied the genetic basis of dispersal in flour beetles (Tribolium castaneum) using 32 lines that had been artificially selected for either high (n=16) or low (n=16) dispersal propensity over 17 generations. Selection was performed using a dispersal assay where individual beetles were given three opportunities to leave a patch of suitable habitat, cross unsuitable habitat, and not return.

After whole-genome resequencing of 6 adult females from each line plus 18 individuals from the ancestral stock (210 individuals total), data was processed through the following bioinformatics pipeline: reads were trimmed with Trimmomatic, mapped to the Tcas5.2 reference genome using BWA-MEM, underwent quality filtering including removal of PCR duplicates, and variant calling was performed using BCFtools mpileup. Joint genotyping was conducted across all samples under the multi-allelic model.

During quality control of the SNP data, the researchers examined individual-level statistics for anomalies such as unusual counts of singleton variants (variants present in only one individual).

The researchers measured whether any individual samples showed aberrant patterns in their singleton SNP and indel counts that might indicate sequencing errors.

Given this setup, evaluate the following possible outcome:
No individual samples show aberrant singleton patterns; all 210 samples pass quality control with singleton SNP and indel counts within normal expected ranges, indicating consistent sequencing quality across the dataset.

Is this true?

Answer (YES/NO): NO